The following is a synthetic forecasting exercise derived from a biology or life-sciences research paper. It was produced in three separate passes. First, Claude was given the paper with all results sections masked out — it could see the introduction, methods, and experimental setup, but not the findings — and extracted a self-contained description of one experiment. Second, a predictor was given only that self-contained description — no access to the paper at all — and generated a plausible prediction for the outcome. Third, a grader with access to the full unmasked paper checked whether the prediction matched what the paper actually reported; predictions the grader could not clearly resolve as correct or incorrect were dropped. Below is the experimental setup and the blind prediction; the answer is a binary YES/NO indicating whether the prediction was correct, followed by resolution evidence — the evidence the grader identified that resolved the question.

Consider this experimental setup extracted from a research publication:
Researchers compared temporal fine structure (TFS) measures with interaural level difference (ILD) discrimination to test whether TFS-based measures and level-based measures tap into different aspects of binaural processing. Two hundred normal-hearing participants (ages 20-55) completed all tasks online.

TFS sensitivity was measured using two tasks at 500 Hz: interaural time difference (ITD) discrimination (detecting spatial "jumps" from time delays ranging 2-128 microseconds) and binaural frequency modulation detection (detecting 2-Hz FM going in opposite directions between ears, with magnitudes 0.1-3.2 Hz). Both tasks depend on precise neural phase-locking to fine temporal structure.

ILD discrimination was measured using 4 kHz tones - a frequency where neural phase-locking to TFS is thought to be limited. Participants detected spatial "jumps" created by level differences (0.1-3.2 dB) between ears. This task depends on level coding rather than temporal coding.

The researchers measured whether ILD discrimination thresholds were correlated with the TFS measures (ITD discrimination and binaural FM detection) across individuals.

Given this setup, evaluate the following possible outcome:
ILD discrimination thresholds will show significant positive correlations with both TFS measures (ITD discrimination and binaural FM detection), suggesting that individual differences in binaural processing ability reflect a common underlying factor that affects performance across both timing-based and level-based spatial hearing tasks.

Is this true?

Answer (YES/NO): NO